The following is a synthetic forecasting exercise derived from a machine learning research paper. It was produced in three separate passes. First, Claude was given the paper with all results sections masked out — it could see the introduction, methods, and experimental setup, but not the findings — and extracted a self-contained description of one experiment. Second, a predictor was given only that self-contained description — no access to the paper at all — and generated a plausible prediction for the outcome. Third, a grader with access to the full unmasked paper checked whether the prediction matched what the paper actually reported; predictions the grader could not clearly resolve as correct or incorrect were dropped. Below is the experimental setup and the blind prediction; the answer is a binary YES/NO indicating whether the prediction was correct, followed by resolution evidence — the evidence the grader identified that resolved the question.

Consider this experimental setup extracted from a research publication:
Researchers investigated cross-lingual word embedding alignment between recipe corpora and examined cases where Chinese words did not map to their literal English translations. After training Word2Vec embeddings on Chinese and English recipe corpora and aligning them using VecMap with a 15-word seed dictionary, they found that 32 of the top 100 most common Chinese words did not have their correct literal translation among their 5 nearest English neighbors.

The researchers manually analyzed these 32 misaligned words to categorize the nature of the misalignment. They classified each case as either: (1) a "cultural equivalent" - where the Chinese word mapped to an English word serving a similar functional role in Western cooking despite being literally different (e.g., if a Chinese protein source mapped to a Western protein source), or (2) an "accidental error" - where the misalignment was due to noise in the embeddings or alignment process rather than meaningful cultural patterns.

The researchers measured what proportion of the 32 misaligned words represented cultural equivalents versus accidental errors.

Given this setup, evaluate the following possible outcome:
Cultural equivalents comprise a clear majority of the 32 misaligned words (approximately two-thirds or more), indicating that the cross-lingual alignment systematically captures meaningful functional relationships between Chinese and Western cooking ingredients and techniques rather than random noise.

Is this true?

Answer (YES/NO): YES